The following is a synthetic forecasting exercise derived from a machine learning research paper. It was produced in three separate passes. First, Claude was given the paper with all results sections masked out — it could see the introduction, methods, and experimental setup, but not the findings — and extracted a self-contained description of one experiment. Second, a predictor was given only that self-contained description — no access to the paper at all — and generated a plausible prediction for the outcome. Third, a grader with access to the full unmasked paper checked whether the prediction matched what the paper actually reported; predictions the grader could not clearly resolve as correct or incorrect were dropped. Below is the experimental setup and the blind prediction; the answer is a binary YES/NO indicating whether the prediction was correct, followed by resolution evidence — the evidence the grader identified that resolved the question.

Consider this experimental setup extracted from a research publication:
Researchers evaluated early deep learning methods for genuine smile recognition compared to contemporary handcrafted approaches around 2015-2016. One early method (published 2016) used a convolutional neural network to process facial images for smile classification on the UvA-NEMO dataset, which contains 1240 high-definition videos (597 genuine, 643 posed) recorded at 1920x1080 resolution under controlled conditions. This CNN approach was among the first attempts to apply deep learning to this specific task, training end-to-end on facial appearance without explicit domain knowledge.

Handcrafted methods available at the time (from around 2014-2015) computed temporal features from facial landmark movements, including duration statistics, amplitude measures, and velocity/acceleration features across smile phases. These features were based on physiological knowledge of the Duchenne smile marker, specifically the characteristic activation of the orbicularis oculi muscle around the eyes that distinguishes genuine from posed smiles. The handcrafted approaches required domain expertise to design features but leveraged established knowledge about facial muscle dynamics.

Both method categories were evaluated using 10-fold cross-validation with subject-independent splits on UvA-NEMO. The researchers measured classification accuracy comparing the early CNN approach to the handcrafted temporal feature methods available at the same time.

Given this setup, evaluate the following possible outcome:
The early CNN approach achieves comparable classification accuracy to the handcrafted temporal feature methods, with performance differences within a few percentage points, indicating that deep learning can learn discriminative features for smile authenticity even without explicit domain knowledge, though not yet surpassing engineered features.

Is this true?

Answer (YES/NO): NO